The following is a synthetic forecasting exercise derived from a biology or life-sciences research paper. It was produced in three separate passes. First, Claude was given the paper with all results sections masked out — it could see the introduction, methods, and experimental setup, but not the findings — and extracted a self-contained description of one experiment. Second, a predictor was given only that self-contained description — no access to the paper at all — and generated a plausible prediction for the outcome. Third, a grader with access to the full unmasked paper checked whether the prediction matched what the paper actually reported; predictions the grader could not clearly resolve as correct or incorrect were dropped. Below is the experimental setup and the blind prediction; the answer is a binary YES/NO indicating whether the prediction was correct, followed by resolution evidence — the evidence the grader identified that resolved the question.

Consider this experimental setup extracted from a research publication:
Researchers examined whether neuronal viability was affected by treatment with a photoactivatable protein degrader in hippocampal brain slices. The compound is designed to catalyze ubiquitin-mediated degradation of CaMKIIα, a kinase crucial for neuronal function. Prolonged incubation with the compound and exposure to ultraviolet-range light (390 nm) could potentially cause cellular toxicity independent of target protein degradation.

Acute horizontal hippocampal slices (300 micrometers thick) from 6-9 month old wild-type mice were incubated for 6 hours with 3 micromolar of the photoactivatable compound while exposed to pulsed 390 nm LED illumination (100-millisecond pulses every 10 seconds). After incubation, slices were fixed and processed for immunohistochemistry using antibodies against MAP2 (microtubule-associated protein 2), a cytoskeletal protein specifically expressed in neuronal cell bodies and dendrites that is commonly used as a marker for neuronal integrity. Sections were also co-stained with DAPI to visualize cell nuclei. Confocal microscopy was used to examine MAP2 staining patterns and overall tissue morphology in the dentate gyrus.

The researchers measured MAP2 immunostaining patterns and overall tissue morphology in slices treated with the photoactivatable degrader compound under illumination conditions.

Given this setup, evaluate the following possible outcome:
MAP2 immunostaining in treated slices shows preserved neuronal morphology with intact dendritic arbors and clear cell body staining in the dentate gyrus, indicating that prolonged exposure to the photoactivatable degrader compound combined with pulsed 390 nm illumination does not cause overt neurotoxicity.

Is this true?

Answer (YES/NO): YES